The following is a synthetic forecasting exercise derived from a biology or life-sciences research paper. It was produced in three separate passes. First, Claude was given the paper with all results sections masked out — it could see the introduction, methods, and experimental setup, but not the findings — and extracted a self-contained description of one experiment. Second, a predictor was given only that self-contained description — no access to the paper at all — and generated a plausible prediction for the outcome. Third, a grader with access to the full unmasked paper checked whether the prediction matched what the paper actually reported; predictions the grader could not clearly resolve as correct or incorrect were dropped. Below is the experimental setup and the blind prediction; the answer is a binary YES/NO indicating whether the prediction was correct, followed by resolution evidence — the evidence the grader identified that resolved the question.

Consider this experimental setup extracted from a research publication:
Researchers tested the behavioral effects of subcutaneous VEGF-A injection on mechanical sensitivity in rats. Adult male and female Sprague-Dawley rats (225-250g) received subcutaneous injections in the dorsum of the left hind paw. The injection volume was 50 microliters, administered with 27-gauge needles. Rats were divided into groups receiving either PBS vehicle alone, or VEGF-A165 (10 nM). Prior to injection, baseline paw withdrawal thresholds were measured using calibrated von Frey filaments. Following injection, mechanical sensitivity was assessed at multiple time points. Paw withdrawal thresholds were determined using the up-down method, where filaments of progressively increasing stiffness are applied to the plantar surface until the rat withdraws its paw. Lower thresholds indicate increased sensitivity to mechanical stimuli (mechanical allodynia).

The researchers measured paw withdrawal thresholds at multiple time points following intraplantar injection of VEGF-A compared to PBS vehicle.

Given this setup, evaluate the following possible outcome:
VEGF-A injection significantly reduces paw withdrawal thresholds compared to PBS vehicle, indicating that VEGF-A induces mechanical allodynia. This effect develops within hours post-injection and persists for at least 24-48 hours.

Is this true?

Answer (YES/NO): NO